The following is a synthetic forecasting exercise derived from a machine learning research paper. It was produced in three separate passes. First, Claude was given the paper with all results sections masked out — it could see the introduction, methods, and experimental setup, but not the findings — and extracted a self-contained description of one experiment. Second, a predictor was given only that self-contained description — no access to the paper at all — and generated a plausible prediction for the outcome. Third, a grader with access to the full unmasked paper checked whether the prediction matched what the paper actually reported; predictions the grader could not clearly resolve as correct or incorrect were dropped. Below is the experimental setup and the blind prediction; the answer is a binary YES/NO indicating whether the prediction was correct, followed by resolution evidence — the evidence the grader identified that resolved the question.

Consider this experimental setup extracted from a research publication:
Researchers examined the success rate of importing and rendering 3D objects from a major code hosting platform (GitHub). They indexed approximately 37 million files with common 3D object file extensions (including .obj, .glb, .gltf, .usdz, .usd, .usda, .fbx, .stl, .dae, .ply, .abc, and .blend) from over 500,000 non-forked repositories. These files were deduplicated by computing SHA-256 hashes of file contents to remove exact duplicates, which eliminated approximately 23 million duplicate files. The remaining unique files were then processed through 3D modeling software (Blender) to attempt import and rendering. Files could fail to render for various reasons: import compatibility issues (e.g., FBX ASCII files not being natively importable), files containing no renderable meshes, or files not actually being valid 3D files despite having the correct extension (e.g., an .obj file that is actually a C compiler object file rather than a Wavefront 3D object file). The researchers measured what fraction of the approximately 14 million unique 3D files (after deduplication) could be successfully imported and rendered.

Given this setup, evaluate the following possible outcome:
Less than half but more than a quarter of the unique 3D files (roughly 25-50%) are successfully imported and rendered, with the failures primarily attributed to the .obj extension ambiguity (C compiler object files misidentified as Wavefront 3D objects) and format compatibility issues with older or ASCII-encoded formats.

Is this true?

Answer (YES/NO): YES